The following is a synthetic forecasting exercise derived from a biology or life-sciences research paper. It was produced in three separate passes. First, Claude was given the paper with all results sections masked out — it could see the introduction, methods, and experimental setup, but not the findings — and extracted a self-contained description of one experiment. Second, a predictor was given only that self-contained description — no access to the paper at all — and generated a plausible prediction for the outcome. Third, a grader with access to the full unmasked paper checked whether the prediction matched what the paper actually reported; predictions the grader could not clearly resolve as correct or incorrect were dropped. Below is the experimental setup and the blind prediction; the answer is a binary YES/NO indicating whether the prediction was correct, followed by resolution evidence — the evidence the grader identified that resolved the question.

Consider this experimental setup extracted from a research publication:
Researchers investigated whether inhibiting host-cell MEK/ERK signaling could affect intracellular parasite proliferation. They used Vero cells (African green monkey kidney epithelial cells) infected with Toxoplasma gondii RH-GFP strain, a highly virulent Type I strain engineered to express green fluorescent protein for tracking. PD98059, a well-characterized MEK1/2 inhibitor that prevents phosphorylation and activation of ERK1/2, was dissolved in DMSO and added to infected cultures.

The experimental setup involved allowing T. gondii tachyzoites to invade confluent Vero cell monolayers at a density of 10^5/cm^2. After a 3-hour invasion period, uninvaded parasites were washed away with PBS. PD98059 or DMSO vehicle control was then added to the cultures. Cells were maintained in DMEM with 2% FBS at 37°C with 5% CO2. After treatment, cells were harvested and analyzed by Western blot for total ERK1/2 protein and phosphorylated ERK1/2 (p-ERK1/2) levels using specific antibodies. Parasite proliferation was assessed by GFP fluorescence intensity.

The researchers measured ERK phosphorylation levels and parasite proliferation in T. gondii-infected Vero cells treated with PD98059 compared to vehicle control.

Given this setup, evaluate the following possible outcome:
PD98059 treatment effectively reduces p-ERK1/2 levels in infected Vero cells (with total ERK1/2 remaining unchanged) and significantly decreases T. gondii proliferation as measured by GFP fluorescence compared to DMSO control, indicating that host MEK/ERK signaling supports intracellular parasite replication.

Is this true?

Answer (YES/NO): YES